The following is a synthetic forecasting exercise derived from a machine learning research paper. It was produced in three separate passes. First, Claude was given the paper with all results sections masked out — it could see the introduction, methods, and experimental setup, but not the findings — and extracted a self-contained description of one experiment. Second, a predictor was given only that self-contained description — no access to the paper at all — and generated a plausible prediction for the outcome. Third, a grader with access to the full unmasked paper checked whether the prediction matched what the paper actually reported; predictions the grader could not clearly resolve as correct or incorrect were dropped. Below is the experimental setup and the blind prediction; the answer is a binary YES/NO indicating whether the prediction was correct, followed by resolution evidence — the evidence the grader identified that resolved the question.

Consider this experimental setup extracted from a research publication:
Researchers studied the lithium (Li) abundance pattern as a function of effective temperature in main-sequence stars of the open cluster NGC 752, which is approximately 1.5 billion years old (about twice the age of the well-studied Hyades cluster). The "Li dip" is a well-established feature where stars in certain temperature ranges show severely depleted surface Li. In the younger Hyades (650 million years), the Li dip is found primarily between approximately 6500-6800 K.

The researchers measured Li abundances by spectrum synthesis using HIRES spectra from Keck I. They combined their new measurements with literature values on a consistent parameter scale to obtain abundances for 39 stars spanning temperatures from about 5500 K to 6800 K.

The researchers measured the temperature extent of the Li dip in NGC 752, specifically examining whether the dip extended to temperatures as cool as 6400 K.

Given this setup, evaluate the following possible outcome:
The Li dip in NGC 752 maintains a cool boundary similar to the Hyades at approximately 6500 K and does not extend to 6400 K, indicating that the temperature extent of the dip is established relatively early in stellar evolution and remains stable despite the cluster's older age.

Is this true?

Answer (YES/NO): NO